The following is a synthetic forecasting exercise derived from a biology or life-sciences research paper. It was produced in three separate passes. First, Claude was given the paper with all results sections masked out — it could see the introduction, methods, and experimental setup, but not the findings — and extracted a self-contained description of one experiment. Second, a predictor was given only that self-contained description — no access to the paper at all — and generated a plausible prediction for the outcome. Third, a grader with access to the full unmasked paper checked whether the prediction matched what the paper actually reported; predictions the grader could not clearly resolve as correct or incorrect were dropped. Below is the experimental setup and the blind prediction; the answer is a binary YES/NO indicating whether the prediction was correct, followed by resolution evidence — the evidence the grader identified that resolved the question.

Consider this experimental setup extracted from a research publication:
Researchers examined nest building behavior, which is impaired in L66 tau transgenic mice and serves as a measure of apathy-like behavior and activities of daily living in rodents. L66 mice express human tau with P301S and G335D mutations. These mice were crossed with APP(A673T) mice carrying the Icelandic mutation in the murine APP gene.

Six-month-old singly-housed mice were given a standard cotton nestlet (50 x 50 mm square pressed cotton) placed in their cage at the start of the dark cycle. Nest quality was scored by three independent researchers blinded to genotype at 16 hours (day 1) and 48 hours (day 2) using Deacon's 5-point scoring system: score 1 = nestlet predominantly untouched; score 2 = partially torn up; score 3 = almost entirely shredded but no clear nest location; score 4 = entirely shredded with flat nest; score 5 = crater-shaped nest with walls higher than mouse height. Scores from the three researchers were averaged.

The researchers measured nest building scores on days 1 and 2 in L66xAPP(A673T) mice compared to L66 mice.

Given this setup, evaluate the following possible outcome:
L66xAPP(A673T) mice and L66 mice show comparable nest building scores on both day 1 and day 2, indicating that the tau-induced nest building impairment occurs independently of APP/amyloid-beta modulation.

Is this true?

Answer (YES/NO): YES